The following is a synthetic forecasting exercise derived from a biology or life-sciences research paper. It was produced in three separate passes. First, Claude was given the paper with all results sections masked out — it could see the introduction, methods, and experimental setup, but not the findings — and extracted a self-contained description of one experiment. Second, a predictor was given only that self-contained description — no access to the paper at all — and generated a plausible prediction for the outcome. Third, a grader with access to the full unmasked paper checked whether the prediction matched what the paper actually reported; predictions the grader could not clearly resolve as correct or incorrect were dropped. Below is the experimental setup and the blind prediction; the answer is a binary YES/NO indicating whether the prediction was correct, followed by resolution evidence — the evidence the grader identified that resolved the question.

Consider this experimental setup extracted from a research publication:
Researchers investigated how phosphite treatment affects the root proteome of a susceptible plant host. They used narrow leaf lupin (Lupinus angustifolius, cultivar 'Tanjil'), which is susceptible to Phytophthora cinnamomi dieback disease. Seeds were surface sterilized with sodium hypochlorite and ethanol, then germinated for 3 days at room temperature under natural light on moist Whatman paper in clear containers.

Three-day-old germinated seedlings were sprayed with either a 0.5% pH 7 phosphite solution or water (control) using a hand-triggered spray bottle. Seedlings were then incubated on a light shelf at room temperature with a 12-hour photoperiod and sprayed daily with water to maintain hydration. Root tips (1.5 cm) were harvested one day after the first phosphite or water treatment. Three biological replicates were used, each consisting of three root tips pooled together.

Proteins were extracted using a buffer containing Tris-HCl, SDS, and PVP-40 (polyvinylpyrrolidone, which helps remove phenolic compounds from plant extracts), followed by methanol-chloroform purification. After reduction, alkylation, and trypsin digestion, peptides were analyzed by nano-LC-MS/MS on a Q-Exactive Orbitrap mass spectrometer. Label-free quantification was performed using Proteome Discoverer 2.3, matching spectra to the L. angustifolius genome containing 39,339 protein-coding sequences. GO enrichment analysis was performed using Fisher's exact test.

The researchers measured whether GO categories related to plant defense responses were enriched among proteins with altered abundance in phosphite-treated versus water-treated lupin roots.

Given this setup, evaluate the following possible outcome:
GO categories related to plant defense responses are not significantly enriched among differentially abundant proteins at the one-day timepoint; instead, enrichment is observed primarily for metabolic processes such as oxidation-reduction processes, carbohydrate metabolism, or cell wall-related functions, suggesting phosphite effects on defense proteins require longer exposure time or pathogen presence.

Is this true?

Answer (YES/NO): NO